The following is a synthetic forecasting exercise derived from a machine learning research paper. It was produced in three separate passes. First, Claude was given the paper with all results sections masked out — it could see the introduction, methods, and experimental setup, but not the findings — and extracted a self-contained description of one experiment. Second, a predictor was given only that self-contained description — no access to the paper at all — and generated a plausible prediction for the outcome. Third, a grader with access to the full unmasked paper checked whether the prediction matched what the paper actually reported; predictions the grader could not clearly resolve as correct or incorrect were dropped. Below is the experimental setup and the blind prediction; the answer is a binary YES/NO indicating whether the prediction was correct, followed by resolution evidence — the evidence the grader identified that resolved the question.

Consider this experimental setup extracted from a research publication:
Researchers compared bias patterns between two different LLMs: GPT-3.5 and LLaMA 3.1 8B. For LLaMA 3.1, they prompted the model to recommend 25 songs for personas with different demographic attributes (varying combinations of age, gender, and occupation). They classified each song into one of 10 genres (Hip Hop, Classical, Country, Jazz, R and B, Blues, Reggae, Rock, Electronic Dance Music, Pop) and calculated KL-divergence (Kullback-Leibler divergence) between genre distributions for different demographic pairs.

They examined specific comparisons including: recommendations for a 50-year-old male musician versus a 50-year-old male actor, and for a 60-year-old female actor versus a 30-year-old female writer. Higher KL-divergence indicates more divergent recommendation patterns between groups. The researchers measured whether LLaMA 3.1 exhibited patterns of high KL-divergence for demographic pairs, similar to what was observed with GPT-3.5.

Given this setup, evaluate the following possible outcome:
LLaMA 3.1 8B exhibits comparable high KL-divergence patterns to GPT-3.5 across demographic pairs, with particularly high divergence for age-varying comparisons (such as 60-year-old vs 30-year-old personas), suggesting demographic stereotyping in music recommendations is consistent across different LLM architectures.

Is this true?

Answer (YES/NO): YES